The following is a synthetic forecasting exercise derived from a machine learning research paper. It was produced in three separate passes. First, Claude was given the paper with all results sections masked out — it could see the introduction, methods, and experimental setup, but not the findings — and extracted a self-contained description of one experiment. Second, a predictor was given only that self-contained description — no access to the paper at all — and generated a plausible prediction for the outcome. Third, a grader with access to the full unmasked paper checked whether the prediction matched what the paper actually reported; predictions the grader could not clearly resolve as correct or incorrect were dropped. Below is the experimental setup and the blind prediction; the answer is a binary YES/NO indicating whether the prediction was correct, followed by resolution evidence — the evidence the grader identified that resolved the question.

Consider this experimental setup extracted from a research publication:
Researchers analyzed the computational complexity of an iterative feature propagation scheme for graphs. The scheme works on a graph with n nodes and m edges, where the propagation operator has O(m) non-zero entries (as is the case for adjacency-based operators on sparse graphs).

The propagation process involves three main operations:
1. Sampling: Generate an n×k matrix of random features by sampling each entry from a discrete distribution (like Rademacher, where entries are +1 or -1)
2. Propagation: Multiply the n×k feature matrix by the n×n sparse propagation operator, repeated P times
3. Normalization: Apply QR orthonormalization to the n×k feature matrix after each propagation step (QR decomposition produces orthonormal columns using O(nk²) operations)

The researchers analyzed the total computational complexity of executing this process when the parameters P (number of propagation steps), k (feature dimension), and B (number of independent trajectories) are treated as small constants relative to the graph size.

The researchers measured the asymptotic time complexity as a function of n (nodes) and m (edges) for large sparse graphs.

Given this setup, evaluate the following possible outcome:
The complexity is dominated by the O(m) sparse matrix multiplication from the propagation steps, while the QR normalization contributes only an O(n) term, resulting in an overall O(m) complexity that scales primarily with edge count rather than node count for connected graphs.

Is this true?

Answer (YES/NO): YES